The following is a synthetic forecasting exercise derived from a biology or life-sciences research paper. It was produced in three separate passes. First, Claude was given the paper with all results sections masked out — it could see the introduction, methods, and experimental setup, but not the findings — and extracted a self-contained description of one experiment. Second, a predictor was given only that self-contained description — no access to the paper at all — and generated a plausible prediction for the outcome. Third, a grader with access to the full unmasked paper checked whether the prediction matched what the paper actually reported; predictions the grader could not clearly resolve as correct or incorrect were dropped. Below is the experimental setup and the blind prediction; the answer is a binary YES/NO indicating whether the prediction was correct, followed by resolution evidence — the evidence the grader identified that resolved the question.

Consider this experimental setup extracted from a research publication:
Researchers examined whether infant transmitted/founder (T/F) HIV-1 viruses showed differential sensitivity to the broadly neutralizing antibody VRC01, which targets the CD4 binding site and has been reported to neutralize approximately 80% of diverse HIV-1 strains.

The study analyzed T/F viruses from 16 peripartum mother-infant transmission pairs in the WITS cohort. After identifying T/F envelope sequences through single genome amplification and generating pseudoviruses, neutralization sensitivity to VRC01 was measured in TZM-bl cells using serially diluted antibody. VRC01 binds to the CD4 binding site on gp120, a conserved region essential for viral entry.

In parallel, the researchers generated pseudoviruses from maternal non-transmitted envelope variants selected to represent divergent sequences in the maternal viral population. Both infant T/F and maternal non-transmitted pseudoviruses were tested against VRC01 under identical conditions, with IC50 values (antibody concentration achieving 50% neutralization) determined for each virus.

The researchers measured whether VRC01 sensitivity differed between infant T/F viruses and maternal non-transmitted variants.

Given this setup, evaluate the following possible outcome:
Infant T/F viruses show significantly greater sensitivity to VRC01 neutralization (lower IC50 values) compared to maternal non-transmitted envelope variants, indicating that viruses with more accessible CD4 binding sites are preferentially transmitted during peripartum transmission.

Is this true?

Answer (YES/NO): NO